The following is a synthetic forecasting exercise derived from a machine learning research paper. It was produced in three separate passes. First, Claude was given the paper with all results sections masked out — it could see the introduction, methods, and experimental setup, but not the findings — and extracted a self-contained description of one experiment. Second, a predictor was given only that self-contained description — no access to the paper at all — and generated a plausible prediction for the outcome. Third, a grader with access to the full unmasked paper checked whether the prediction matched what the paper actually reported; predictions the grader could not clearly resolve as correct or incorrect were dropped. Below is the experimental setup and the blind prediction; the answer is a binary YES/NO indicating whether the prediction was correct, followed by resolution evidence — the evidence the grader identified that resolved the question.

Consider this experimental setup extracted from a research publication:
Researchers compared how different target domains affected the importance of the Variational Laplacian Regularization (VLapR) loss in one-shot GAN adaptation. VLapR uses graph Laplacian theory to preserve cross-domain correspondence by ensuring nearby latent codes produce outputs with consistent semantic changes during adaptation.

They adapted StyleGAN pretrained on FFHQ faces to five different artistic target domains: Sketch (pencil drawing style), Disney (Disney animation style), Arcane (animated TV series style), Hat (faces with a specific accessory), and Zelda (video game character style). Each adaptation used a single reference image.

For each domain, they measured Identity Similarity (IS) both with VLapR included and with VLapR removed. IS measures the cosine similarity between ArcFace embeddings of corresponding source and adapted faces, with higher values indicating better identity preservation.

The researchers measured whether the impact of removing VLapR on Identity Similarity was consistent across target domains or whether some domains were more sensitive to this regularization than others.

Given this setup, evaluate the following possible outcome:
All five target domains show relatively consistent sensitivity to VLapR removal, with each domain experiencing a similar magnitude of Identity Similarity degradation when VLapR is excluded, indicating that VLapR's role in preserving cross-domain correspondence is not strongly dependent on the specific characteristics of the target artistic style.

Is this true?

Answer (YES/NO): NO